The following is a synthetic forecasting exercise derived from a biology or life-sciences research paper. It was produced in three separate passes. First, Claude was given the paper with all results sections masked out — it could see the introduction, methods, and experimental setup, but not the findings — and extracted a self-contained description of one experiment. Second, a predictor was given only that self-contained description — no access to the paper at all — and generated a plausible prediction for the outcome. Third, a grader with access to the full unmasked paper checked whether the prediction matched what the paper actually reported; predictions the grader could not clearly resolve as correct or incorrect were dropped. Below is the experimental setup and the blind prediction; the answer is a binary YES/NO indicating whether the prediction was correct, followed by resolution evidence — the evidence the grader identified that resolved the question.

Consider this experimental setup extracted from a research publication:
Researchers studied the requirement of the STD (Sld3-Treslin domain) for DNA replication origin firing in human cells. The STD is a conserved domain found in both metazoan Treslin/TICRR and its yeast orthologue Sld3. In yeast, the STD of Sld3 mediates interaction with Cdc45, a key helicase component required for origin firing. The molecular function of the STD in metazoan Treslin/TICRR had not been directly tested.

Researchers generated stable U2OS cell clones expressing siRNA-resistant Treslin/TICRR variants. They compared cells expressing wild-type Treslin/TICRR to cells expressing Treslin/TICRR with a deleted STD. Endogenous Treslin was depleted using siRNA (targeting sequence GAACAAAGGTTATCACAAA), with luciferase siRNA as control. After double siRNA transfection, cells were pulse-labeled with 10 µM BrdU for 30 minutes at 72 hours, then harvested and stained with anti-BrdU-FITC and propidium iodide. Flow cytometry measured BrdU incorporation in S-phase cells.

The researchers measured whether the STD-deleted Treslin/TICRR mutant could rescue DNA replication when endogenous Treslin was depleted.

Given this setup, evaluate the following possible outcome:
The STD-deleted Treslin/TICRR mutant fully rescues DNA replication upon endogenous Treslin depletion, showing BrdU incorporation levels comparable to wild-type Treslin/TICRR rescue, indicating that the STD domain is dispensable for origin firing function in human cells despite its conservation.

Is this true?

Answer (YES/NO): NO